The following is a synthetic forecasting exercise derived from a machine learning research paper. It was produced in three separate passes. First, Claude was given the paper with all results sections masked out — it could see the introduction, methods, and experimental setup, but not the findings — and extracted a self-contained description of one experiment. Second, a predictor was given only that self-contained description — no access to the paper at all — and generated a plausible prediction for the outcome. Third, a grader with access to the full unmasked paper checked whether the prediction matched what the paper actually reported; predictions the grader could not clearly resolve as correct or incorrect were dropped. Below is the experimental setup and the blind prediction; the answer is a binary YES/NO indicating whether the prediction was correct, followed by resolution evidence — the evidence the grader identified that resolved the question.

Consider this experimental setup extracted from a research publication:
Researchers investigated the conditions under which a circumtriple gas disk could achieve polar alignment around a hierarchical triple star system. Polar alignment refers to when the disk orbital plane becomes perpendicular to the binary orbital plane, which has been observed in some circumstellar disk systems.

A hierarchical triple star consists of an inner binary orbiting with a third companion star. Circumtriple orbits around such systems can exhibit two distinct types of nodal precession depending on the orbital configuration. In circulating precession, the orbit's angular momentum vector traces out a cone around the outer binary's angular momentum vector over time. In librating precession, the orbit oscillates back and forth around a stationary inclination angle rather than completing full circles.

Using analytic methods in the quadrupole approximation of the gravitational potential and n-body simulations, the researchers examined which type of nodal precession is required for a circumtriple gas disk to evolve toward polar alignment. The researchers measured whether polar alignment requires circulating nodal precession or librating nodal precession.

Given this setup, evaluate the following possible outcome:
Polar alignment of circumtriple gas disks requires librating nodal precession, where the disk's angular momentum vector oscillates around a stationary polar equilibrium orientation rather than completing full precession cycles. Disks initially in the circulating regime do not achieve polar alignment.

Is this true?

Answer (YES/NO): YES